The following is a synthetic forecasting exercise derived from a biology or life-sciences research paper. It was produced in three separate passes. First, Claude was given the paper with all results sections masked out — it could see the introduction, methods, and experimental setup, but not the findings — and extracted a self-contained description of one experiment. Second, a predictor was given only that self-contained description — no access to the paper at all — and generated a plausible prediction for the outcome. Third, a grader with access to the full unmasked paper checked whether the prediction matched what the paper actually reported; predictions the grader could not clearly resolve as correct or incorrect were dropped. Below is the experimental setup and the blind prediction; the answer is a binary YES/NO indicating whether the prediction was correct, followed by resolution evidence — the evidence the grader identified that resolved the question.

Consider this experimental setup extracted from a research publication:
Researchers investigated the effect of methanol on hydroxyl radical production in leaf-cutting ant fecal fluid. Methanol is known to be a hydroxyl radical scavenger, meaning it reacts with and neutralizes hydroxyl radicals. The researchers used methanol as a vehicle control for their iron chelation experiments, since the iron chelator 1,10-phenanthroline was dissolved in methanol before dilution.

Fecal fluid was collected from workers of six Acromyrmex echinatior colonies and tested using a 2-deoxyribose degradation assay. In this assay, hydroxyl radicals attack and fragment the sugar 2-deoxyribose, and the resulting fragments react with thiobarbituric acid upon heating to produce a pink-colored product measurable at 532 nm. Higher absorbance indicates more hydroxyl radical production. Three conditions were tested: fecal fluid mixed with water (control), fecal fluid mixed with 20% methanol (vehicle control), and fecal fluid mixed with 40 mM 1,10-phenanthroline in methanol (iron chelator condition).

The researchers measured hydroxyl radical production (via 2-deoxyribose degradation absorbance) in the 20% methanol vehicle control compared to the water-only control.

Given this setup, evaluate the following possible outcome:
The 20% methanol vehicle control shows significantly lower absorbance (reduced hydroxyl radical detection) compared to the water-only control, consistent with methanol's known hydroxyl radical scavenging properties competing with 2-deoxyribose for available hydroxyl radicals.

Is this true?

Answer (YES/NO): NO